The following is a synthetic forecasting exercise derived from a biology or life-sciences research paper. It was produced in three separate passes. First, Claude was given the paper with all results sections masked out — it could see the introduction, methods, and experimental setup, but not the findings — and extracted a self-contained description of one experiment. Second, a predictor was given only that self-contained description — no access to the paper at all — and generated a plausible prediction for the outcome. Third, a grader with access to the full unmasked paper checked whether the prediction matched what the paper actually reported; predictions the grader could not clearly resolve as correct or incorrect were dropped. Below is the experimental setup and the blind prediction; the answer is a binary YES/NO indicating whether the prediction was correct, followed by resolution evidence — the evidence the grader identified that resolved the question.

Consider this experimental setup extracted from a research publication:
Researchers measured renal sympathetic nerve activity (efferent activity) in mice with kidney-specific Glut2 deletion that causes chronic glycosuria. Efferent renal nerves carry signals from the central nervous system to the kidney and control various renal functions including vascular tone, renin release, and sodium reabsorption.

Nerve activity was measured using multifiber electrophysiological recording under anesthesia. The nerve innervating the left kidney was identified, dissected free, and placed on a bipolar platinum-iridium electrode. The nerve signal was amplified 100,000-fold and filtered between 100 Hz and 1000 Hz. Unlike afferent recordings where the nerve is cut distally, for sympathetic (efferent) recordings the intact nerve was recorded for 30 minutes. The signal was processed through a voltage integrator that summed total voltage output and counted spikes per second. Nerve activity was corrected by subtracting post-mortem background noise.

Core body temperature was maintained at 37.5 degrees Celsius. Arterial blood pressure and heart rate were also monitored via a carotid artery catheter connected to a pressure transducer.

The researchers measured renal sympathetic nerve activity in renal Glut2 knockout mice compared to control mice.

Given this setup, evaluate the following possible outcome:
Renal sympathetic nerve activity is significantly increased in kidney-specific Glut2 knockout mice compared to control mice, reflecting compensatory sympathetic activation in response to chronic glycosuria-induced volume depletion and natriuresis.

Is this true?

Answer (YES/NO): NO